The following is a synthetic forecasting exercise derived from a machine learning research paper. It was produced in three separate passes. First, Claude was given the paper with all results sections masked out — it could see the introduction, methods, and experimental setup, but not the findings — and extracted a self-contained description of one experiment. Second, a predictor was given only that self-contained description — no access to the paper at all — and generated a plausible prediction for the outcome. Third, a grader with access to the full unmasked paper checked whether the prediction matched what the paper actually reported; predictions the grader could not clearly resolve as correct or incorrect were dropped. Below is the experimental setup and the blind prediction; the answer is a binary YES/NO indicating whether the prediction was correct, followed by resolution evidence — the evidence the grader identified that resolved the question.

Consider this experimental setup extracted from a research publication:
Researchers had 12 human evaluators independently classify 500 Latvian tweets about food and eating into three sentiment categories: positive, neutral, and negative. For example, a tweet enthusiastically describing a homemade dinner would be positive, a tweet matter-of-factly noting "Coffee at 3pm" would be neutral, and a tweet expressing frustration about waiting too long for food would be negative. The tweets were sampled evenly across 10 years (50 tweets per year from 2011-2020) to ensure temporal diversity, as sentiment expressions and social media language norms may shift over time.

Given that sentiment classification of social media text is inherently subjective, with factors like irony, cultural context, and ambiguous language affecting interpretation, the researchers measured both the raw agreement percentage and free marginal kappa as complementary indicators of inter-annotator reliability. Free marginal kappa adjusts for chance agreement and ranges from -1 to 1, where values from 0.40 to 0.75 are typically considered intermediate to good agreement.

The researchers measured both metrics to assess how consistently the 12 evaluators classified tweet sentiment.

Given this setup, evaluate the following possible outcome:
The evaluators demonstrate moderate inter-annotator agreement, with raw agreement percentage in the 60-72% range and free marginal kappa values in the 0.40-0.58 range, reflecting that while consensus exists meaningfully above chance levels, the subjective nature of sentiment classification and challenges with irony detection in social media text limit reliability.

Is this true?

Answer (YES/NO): YES